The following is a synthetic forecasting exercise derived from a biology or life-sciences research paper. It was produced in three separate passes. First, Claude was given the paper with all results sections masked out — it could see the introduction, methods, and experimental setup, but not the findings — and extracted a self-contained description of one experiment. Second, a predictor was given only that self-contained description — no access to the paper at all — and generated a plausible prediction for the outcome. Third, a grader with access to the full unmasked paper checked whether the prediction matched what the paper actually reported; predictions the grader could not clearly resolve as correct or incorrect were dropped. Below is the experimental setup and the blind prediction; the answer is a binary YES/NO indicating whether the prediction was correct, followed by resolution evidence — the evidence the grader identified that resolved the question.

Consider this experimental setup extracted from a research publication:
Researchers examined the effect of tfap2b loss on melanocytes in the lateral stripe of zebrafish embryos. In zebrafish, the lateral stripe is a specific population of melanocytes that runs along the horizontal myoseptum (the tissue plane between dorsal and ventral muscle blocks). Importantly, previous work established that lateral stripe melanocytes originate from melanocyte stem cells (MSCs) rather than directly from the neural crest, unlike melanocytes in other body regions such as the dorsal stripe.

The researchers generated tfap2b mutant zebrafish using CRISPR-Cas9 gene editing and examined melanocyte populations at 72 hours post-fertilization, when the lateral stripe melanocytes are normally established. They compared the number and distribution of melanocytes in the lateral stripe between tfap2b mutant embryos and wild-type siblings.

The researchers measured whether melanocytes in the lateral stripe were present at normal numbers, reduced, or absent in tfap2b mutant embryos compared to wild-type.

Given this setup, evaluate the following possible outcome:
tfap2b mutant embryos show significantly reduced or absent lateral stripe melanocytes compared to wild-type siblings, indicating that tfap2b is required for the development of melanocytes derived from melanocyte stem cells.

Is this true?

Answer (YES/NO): YES